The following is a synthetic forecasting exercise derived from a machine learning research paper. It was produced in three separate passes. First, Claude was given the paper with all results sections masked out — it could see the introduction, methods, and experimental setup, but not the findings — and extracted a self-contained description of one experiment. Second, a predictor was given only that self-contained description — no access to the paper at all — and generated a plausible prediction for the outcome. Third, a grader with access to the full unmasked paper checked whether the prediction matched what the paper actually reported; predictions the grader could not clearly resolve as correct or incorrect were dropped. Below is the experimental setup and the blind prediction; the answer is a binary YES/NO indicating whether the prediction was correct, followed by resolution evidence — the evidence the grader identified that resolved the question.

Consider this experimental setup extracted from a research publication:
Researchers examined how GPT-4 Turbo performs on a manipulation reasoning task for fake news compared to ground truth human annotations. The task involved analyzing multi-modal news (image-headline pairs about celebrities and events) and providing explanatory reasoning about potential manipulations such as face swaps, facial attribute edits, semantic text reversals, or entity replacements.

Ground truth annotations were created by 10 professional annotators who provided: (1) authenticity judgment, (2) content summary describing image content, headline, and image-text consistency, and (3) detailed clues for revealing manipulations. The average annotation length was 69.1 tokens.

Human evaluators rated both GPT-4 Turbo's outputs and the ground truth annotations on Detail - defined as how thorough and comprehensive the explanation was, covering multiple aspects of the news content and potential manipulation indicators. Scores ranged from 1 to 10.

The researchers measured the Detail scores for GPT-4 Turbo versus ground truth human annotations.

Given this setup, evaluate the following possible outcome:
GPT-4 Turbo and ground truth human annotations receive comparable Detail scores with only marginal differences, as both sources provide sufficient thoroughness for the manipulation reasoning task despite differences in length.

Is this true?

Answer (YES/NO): NO